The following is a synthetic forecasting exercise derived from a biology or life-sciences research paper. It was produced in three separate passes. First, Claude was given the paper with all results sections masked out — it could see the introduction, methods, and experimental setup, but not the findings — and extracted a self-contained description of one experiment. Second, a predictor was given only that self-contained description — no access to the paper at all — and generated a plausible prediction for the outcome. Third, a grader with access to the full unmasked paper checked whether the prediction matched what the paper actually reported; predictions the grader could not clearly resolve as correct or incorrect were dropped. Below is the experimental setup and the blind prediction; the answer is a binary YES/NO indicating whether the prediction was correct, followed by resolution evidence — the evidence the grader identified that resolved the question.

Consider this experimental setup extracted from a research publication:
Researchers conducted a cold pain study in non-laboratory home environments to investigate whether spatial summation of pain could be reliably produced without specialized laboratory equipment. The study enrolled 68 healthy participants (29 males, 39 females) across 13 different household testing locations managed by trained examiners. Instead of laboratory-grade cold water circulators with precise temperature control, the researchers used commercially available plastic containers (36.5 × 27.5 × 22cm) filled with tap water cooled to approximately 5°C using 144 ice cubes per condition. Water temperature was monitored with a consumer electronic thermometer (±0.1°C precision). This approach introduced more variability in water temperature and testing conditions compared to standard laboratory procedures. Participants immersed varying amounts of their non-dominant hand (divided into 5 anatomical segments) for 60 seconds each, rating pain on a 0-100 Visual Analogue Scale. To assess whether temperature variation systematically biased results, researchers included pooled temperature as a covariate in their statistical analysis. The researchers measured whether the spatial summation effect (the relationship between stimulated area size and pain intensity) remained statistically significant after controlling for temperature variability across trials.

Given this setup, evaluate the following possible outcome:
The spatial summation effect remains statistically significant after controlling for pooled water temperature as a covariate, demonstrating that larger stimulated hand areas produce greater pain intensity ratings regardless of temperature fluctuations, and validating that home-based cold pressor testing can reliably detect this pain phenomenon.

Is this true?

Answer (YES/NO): YES